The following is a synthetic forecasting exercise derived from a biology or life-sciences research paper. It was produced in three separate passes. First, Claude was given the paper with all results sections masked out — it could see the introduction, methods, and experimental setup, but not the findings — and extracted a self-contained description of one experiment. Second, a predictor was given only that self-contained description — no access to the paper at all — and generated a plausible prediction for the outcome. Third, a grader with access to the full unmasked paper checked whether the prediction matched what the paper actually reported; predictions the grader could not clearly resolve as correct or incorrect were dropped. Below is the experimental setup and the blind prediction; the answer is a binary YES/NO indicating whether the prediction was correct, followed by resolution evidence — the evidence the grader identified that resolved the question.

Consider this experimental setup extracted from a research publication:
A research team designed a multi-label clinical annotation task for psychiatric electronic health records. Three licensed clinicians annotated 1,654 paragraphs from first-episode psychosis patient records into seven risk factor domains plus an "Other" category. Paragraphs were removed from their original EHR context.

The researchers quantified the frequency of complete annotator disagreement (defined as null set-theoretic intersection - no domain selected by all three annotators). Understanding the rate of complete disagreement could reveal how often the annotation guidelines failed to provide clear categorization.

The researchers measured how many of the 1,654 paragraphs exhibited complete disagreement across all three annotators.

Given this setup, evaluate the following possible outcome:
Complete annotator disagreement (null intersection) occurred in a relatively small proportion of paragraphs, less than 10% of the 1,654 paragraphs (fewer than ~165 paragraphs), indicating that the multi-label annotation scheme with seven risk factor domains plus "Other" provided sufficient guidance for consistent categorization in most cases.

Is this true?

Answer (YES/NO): YES